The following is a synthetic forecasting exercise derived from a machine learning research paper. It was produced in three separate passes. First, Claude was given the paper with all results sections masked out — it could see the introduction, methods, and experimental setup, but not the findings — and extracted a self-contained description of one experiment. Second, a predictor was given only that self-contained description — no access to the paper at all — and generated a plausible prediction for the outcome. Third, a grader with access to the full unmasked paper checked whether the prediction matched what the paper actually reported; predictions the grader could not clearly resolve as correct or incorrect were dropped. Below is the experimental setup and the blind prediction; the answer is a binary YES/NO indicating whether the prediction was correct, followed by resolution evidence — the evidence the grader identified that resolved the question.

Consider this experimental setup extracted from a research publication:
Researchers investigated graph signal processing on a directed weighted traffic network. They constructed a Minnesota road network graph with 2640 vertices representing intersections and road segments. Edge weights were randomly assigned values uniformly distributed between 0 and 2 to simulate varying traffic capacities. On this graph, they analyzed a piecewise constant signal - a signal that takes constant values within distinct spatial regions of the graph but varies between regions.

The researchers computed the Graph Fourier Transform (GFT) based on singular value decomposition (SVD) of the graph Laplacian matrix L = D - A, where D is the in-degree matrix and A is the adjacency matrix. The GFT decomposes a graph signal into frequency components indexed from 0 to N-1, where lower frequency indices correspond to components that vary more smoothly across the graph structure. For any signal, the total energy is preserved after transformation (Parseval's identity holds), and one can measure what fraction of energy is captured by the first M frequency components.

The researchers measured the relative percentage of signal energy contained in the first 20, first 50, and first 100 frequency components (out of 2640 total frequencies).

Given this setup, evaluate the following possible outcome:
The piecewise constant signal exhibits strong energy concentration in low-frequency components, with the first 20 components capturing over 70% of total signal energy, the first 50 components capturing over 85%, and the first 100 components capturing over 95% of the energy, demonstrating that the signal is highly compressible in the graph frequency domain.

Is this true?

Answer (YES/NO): NO